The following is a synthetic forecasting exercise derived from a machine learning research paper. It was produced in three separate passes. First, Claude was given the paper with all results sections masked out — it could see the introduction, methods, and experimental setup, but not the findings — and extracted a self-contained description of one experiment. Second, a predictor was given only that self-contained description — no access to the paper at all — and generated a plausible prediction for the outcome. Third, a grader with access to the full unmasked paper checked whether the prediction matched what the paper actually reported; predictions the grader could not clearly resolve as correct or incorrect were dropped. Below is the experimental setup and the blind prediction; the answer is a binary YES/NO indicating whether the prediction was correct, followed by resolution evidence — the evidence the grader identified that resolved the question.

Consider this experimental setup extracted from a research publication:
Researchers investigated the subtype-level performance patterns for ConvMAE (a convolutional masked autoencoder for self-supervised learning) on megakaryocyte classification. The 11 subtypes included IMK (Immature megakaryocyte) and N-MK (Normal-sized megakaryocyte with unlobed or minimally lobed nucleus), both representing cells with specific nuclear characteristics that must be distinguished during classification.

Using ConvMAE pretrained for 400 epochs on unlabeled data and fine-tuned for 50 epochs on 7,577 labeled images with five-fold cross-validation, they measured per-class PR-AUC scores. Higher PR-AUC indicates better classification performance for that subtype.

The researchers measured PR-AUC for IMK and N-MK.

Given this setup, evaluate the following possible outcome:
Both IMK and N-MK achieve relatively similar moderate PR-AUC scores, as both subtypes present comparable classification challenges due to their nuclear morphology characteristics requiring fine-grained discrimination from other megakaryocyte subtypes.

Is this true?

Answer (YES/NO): NO